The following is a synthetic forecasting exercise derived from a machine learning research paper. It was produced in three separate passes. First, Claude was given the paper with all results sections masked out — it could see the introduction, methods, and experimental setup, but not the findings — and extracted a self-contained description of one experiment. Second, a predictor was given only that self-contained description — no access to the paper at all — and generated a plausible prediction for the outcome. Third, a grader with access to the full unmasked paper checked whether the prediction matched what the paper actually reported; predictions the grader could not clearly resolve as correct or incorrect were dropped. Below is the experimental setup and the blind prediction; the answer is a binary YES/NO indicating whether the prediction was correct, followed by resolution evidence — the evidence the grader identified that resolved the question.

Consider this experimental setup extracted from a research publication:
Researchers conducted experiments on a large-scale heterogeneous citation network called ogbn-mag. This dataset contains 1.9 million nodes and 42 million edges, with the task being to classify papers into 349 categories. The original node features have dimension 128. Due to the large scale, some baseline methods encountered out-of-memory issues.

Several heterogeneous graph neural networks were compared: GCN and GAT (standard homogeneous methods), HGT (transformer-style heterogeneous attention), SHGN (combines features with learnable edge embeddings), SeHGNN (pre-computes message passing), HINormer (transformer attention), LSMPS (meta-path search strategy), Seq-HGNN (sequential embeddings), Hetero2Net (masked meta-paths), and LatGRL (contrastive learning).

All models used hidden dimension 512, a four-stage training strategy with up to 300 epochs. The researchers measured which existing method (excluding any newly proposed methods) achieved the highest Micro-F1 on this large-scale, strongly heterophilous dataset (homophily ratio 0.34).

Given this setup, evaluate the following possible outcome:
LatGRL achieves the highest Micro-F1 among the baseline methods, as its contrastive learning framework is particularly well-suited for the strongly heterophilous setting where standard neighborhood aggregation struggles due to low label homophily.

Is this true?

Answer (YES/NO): NO